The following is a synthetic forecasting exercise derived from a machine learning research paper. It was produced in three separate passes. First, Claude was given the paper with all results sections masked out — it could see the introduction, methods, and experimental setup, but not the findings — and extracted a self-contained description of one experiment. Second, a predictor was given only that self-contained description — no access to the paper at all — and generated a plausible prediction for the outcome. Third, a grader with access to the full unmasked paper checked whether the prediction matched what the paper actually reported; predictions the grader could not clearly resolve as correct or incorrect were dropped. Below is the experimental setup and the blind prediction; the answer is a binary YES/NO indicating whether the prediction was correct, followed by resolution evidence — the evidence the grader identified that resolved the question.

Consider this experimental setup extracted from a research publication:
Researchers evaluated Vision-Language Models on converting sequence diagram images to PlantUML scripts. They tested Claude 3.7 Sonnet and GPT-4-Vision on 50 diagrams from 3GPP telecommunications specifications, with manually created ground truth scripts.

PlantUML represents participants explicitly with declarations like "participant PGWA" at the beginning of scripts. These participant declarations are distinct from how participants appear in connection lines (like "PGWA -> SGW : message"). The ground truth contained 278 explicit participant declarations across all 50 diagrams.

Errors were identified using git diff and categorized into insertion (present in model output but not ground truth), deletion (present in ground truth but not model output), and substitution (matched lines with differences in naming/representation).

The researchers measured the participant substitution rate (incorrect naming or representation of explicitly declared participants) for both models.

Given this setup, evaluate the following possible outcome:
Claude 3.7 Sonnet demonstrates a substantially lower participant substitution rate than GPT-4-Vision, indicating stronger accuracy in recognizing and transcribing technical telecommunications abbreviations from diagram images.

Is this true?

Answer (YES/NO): YES